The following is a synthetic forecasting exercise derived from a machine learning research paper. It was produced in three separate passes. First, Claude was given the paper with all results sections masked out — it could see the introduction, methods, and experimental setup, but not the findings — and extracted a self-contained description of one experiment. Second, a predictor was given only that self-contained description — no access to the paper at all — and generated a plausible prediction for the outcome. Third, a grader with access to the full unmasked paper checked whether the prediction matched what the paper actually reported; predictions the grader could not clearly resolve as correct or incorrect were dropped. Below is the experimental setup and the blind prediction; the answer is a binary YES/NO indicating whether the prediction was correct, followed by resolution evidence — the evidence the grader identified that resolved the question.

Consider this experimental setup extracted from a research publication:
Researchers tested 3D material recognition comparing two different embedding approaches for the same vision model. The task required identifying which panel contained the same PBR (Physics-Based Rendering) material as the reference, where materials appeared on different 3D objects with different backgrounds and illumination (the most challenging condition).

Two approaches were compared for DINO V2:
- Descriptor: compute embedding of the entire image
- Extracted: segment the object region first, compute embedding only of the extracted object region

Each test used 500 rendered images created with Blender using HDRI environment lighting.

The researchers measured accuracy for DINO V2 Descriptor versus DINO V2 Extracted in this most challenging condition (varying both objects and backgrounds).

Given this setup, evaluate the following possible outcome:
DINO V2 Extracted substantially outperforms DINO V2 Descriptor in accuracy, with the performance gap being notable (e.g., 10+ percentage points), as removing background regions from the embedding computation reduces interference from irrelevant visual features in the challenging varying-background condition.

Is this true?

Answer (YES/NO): YES